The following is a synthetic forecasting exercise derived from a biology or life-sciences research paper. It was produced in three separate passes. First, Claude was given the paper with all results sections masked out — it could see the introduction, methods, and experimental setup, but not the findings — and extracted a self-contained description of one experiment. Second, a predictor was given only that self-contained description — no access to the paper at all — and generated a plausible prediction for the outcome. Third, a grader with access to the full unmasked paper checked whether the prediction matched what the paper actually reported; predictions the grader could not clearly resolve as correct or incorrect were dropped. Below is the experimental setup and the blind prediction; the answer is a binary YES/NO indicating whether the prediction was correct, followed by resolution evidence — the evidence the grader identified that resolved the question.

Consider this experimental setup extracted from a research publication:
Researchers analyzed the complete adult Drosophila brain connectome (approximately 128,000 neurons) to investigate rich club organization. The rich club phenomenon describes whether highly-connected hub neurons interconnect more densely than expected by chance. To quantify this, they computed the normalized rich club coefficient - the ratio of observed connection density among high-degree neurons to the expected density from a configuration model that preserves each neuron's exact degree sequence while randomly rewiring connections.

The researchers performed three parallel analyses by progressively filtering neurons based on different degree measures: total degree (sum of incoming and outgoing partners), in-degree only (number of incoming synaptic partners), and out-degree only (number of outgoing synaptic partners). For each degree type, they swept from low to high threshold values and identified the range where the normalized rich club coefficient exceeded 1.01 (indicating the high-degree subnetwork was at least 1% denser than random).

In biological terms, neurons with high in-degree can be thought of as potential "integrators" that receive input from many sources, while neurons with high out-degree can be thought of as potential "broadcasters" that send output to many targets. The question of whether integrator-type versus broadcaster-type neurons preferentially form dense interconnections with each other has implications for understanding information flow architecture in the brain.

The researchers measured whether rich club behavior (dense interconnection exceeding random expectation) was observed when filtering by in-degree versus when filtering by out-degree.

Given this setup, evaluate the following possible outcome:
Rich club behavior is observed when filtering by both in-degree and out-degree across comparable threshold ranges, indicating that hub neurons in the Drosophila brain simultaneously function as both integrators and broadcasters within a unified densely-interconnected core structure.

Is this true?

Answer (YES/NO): NO